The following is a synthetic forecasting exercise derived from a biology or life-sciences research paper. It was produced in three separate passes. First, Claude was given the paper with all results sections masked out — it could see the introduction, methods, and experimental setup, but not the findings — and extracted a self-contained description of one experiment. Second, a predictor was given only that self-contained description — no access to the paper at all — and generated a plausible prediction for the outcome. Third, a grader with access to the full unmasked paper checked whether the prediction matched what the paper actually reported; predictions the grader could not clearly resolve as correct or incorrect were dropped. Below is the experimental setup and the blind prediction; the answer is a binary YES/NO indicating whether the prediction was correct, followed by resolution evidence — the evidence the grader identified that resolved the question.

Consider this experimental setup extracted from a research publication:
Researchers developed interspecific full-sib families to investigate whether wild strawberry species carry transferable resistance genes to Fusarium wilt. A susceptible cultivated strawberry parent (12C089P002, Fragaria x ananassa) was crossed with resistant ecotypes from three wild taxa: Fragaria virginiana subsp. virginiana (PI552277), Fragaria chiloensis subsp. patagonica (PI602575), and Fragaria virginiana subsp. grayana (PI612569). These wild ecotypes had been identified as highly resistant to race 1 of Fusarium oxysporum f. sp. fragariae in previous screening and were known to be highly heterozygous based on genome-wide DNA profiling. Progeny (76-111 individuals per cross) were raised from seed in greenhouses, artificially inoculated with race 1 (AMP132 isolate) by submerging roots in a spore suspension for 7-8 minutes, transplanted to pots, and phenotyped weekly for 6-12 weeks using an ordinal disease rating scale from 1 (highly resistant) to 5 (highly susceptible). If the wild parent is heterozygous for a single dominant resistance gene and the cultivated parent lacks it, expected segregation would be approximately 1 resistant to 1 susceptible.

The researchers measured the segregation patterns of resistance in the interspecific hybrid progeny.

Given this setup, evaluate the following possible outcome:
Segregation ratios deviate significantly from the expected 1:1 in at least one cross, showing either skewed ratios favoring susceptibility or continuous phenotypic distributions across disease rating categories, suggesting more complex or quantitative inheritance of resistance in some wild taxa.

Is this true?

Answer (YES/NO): NO